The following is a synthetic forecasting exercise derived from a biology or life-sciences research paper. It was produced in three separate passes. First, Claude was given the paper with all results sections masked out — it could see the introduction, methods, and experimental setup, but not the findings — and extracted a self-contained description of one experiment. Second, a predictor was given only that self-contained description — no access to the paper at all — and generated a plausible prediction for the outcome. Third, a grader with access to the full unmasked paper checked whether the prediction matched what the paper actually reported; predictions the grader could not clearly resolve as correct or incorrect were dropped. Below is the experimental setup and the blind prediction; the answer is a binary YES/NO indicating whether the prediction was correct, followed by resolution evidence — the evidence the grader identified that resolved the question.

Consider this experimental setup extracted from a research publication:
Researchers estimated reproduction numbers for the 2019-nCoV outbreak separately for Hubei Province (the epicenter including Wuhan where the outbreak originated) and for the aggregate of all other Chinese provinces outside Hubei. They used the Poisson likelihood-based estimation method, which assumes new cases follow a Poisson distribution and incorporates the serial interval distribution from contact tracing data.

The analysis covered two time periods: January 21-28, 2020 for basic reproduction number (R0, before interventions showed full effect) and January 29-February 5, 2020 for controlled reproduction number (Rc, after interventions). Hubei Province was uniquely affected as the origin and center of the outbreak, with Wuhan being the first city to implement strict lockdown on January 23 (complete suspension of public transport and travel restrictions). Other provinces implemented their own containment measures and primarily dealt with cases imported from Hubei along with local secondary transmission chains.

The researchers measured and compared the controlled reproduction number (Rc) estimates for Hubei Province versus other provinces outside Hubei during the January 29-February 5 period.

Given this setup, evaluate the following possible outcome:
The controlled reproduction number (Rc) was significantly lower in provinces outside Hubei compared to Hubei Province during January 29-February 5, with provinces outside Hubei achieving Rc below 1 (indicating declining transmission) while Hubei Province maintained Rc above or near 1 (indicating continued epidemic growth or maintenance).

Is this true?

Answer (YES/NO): NO